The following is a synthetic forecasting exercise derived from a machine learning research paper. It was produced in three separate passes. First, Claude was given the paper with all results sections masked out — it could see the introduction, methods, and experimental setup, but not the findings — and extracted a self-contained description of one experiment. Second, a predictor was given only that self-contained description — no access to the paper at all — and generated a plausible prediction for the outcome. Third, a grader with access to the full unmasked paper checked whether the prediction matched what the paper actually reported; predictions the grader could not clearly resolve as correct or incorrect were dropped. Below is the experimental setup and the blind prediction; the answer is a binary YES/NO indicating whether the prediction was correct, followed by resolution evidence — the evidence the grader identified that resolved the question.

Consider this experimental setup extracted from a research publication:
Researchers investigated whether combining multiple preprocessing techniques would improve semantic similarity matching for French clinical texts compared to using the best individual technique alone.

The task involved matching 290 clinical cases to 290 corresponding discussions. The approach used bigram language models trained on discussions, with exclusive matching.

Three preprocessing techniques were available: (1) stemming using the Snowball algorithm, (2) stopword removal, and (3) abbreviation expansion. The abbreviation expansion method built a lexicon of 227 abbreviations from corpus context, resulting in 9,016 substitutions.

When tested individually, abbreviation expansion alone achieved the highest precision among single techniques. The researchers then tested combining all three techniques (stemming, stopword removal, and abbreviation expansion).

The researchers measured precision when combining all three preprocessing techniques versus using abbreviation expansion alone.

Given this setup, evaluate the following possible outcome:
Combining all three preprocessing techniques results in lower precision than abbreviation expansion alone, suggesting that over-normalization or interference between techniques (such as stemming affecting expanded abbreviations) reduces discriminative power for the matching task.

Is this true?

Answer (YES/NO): YES